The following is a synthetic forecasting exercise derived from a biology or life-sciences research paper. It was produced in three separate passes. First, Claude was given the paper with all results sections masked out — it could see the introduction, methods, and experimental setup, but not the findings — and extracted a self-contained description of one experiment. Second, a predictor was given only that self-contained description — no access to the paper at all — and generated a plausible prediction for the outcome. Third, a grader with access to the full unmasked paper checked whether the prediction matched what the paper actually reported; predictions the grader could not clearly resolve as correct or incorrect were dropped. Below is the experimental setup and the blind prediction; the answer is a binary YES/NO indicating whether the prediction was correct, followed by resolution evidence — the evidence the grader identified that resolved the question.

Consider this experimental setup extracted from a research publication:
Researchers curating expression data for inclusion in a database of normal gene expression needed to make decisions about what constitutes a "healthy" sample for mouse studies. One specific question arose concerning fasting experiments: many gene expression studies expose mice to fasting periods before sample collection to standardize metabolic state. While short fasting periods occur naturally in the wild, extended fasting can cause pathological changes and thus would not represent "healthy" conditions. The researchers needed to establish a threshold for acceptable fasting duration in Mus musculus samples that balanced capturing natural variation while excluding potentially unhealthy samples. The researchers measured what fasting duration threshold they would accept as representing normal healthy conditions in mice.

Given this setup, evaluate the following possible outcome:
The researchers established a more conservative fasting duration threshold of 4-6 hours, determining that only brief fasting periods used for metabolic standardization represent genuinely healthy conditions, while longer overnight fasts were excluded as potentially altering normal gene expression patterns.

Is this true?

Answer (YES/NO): NO